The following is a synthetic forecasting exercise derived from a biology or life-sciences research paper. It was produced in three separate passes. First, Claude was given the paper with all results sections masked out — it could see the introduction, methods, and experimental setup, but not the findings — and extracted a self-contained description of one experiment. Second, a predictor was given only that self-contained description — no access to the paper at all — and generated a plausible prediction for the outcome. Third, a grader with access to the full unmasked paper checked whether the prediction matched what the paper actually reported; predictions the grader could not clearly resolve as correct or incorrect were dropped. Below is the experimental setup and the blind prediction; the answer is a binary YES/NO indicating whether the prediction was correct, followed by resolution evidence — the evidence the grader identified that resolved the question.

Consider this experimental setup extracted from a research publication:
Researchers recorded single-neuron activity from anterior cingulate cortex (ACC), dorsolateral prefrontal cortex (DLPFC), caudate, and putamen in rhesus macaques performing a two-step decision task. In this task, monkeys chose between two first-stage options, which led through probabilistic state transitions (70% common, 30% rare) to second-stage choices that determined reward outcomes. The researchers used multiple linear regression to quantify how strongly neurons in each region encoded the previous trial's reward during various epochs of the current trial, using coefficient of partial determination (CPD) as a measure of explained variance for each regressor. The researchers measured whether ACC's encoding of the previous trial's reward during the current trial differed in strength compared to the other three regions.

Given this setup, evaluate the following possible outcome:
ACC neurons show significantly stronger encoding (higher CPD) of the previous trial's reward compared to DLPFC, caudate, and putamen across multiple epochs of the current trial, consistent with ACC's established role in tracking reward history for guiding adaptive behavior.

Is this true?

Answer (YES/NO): YES